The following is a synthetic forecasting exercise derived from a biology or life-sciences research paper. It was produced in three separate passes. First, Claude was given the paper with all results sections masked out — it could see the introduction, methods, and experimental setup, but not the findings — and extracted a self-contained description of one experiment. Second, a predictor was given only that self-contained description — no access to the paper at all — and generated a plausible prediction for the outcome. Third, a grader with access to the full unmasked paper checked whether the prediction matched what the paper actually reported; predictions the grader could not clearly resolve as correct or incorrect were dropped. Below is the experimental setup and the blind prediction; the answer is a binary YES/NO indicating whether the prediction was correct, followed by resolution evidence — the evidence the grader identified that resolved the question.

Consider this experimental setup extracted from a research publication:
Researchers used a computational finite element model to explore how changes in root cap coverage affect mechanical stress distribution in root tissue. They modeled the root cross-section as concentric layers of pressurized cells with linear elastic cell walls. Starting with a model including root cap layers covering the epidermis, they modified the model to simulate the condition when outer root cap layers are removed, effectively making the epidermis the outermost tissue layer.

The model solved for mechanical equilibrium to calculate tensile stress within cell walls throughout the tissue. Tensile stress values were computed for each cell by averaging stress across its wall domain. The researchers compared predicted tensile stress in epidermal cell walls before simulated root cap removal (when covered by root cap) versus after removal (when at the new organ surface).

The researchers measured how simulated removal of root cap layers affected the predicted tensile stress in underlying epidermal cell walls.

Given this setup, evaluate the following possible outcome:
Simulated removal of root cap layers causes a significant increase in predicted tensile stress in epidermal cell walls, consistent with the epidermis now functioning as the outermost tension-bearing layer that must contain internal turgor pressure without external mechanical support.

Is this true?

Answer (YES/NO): YES